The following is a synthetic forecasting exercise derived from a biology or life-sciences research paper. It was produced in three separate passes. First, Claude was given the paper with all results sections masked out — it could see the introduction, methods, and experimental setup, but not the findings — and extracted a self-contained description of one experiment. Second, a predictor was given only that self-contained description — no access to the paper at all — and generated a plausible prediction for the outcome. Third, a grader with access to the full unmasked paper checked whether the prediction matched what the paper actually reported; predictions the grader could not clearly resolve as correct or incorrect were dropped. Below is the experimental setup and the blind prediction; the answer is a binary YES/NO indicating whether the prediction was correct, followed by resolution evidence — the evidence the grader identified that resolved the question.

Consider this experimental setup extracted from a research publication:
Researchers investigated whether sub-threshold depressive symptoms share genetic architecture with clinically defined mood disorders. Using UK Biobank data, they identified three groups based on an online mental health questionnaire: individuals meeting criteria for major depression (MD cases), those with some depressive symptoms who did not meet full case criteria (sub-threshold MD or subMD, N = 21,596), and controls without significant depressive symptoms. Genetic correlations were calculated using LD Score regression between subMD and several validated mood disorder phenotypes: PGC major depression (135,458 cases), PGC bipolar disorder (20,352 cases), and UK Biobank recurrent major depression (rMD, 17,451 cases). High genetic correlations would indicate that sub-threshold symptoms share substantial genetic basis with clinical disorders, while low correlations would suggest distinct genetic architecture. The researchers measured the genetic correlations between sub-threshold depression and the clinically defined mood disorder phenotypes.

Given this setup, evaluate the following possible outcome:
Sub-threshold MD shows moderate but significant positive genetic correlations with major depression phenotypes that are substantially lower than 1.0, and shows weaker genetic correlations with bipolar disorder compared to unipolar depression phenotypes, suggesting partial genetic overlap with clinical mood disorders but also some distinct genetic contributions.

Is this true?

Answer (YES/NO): NO